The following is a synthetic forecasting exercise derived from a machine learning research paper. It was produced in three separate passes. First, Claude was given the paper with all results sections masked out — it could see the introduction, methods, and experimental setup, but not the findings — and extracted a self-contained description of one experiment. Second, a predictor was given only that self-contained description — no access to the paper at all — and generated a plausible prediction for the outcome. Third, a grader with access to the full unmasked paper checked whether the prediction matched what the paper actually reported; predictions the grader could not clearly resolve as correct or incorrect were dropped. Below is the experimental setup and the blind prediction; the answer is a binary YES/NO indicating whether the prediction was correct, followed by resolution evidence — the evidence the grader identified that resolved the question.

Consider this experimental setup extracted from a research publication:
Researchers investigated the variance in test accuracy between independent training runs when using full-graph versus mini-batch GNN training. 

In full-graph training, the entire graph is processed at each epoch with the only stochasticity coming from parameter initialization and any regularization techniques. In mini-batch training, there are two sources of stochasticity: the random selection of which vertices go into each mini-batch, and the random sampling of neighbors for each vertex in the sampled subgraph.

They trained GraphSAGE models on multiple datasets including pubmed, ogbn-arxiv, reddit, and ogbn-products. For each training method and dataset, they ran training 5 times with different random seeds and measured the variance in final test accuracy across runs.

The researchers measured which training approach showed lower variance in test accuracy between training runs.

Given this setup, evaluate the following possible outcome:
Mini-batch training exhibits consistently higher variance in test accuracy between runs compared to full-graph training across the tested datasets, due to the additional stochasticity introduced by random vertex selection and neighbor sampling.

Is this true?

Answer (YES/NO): YES